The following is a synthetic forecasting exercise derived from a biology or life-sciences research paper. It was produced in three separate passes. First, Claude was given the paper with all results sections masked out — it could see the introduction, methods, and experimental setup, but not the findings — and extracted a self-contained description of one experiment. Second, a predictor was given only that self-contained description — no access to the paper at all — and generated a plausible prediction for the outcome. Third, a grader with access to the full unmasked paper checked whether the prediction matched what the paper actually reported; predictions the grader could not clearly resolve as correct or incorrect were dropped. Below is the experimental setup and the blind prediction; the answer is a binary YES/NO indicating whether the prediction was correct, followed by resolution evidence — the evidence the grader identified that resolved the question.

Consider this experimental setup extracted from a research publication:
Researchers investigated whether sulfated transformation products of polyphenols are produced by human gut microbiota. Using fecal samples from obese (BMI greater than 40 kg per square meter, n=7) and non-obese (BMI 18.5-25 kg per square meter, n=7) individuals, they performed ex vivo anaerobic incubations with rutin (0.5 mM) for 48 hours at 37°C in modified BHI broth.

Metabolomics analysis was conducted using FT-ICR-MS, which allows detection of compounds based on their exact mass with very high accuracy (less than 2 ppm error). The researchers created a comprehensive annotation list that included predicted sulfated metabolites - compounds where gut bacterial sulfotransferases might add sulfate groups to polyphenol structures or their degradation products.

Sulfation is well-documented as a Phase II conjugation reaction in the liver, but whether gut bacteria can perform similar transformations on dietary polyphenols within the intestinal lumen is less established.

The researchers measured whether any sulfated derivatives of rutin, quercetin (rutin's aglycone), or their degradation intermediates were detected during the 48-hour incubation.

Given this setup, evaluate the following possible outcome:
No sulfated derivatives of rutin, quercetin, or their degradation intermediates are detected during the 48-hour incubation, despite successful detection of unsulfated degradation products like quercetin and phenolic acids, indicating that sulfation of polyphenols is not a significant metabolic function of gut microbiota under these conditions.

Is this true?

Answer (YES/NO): NO